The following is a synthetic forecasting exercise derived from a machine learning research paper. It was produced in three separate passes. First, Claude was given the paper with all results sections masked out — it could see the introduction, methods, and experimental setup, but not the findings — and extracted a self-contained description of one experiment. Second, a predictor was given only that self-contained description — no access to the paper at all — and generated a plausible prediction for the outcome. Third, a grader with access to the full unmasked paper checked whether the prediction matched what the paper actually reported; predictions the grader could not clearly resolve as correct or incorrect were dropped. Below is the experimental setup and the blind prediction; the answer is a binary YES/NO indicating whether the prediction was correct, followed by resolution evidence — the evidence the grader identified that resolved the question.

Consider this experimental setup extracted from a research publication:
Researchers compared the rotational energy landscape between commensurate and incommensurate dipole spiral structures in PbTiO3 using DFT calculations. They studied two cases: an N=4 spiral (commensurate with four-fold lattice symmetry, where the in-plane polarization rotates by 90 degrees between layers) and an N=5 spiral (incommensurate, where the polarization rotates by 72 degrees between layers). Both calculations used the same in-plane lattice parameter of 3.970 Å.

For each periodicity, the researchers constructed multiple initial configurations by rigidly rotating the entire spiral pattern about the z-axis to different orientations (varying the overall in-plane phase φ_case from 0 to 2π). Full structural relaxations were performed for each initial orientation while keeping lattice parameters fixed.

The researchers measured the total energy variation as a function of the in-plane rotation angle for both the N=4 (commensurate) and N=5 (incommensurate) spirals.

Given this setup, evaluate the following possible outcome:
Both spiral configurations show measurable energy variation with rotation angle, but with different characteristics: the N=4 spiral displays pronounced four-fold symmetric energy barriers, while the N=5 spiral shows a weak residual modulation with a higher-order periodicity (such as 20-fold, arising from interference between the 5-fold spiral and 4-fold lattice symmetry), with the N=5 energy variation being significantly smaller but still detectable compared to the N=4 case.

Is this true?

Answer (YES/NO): NO